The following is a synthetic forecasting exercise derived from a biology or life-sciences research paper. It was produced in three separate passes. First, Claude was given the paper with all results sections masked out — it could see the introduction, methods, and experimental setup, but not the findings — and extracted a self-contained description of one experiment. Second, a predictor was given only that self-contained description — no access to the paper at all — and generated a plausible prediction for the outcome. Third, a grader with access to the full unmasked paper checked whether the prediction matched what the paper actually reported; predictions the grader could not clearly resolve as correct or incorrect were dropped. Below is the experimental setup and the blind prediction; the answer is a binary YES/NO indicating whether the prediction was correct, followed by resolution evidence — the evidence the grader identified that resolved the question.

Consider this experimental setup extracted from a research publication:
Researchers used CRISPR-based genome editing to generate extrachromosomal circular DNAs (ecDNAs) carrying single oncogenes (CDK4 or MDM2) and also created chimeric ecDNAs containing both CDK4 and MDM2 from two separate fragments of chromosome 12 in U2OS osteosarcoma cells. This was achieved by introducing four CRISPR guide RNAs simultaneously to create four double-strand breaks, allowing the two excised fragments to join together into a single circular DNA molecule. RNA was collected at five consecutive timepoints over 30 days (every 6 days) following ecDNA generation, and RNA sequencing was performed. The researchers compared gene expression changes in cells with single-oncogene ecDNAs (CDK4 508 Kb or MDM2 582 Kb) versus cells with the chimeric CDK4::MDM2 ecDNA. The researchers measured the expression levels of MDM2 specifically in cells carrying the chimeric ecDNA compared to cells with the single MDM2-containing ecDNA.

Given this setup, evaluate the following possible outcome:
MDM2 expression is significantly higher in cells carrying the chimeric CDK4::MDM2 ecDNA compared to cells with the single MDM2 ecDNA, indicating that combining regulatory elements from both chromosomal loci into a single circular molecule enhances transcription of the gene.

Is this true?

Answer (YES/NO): YES